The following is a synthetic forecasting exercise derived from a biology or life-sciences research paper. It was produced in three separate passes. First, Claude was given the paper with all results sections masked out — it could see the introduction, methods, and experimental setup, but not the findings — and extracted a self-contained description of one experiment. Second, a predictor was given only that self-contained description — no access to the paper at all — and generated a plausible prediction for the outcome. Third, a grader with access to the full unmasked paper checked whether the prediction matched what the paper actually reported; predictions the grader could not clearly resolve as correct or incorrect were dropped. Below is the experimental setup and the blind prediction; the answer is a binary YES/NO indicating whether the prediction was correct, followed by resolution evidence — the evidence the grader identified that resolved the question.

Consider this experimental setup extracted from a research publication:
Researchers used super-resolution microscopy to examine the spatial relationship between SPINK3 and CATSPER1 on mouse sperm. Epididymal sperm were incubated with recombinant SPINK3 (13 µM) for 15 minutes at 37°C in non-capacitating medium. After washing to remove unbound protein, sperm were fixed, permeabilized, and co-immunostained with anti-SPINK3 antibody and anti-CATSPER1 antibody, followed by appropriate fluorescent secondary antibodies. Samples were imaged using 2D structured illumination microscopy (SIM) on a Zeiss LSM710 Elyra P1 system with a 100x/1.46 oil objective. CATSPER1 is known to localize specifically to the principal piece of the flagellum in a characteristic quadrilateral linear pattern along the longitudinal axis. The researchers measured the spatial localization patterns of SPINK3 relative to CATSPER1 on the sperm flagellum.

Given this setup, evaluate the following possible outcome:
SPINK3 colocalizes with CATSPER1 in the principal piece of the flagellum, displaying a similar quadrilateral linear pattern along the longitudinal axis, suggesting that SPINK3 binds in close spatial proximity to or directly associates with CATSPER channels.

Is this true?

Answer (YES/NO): NO